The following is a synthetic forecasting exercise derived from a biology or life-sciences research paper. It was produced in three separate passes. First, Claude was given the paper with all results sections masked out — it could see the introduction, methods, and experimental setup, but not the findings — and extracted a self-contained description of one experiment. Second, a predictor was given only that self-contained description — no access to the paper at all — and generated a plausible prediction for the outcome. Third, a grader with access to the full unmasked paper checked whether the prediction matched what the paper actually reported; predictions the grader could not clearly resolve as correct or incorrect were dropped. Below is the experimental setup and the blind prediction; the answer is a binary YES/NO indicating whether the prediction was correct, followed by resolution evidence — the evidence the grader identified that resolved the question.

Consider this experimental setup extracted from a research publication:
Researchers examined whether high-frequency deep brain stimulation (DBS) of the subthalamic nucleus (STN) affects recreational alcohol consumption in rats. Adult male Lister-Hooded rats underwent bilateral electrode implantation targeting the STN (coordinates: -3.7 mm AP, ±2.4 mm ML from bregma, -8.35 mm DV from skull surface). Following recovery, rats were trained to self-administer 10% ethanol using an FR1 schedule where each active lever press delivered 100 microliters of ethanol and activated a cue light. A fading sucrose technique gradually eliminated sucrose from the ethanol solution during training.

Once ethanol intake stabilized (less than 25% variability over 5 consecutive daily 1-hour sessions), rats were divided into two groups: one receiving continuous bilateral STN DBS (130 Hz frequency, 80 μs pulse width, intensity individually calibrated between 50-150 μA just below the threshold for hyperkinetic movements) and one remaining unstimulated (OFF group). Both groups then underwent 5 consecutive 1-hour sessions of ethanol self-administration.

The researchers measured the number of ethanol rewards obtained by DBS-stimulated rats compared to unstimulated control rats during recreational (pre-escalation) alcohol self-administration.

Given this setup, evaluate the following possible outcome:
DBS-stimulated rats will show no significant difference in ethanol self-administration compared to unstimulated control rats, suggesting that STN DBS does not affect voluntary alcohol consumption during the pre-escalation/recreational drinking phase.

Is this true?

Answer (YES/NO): YES